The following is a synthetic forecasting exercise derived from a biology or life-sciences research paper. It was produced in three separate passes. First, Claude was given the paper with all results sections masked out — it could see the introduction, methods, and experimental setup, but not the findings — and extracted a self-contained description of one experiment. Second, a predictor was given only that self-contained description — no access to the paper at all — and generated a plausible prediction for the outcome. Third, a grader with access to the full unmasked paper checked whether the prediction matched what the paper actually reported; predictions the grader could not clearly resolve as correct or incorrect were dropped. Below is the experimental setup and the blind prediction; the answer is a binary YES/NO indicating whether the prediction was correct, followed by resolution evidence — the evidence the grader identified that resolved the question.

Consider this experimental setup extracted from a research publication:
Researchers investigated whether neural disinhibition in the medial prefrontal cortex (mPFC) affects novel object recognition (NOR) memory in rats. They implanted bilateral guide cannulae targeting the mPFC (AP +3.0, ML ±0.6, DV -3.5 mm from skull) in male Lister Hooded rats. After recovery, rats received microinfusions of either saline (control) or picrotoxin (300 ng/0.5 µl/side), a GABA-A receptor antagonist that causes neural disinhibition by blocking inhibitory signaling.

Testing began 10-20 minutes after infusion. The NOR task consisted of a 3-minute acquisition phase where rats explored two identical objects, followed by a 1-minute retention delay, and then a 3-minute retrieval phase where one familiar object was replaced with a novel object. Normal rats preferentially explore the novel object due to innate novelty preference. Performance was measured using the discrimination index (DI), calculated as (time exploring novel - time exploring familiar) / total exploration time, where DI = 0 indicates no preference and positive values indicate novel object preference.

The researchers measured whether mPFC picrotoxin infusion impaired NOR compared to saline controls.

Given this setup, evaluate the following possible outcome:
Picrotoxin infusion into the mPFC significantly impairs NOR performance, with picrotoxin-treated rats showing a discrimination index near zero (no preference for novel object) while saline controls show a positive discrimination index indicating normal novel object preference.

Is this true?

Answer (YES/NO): NO